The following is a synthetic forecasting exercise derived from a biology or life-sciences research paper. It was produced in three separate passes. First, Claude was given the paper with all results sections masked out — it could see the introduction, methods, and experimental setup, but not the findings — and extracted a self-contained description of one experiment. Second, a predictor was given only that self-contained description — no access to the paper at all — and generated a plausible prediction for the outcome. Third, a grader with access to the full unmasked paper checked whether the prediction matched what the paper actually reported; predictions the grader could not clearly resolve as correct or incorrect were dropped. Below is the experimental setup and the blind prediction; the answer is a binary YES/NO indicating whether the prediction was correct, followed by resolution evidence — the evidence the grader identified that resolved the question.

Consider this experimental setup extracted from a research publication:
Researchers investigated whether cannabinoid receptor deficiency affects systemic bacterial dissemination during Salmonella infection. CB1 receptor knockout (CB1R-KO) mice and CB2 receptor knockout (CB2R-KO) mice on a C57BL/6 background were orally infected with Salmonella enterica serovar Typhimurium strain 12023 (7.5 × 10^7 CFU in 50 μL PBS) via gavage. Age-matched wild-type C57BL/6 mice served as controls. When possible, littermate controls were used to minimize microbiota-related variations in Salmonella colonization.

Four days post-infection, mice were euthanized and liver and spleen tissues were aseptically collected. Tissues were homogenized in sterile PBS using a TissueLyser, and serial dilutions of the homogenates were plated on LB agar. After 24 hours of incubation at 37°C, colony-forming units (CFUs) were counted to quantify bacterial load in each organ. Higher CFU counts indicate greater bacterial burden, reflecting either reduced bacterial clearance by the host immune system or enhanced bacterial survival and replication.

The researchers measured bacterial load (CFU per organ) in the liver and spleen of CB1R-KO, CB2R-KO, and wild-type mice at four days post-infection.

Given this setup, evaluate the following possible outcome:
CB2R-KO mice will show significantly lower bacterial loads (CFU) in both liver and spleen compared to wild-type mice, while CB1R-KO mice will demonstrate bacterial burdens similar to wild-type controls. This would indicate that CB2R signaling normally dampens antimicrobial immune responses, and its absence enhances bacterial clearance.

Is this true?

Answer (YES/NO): NO